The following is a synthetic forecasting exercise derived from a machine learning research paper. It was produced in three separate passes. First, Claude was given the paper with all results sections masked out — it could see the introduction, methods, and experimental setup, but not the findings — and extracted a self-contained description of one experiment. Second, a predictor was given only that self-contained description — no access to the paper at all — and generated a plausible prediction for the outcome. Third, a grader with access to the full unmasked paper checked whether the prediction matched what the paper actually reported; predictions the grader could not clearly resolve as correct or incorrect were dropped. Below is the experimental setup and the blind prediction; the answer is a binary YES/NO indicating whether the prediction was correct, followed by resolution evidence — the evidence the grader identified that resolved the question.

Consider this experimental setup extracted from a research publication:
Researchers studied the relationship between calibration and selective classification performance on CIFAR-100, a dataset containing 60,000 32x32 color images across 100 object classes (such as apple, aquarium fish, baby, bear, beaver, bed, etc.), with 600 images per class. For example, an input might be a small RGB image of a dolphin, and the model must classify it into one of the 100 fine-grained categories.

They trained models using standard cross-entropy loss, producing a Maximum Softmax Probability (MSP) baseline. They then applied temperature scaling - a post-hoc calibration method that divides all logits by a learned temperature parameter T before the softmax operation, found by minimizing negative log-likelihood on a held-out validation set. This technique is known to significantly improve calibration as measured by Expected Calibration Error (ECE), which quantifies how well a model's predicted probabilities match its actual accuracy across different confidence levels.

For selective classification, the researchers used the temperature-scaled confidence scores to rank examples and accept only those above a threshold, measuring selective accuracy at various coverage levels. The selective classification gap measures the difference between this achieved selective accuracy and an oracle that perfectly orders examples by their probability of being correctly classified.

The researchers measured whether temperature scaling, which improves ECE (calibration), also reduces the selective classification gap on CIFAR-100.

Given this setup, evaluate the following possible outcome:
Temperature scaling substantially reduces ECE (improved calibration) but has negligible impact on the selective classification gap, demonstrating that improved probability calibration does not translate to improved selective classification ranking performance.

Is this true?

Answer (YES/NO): YES